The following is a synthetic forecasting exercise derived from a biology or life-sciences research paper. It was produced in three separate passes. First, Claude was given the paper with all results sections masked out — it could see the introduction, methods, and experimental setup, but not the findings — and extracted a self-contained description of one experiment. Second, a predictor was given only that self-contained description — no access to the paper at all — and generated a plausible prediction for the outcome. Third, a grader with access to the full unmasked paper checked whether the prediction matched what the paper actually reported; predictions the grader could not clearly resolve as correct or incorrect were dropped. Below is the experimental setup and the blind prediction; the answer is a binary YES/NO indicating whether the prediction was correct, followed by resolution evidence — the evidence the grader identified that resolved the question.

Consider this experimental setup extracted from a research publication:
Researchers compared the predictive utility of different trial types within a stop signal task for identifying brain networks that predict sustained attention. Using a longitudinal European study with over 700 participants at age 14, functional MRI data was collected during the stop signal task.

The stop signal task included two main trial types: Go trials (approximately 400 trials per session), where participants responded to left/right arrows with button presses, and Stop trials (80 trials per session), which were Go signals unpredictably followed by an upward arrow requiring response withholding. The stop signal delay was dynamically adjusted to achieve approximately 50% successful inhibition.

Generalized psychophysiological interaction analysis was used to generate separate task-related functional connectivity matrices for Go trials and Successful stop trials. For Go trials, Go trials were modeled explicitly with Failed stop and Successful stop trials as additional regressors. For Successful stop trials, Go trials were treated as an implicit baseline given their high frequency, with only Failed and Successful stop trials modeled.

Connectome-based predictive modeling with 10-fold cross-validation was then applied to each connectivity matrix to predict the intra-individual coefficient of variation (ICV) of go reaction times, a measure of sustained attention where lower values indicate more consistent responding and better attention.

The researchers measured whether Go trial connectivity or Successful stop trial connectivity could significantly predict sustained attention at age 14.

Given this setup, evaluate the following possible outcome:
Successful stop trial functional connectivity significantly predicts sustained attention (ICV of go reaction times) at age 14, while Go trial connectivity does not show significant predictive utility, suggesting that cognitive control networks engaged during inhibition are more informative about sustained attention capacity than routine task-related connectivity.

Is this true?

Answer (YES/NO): NO